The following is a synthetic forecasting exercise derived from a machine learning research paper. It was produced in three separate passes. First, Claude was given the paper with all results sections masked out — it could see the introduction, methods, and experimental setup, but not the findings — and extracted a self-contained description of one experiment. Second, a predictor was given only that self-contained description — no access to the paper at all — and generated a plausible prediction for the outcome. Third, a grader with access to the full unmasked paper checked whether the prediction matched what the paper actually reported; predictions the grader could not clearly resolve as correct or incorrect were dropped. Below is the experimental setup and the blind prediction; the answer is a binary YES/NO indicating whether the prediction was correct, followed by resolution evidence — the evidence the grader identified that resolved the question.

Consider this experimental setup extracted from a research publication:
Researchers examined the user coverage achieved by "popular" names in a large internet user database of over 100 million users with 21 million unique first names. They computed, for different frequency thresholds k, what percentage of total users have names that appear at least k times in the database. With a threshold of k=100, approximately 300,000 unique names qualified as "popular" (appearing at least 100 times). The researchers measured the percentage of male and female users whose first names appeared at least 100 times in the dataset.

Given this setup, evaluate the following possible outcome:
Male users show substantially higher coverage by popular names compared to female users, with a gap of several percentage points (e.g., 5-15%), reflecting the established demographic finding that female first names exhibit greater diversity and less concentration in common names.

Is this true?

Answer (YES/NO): NO